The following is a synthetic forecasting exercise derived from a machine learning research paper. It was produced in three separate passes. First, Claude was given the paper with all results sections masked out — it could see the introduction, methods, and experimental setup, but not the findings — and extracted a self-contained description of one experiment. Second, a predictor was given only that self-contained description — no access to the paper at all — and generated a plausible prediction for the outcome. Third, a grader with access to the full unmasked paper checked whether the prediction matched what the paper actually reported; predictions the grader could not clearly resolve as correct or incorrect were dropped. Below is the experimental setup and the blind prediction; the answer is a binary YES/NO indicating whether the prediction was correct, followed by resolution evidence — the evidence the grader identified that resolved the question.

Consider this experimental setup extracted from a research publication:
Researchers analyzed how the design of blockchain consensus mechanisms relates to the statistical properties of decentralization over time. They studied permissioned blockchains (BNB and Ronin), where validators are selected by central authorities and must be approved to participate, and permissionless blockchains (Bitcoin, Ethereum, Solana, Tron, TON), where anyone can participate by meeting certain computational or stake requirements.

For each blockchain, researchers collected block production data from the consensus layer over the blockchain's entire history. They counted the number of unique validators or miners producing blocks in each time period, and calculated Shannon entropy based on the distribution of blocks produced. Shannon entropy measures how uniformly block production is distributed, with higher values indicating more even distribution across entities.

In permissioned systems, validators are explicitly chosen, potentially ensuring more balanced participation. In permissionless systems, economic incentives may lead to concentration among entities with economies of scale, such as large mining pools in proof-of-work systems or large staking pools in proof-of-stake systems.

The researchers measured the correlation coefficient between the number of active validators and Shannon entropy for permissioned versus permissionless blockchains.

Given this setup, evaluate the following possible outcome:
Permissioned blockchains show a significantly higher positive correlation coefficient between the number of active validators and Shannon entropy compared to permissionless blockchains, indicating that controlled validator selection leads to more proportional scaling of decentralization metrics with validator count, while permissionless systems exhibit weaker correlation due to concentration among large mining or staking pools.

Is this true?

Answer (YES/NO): YES